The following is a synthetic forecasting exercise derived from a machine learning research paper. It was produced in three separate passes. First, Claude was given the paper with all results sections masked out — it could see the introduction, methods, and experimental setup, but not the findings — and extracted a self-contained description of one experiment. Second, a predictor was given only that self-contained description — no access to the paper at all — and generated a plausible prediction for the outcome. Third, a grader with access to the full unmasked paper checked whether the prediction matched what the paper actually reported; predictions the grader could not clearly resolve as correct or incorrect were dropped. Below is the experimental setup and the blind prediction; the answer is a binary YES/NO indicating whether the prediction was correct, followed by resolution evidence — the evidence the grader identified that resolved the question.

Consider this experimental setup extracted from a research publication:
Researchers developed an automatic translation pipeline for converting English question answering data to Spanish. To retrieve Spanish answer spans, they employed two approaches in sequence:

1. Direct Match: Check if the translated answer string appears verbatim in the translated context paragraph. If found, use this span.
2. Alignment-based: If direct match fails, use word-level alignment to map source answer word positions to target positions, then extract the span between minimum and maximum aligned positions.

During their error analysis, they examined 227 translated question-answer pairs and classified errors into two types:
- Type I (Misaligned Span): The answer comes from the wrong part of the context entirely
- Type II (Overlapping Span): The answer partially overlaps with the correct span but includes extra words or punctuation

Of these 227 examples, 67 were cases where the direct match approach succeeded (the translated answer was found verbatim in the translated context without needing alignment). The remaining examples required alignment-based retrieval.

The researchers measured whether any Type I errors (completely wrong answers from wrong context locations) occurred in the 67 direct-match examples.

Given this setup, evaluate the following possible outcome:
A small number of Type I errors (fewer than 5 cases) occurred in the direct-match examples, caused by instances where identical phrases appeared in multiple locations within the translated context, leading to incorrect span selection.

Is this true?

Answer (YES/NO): NO